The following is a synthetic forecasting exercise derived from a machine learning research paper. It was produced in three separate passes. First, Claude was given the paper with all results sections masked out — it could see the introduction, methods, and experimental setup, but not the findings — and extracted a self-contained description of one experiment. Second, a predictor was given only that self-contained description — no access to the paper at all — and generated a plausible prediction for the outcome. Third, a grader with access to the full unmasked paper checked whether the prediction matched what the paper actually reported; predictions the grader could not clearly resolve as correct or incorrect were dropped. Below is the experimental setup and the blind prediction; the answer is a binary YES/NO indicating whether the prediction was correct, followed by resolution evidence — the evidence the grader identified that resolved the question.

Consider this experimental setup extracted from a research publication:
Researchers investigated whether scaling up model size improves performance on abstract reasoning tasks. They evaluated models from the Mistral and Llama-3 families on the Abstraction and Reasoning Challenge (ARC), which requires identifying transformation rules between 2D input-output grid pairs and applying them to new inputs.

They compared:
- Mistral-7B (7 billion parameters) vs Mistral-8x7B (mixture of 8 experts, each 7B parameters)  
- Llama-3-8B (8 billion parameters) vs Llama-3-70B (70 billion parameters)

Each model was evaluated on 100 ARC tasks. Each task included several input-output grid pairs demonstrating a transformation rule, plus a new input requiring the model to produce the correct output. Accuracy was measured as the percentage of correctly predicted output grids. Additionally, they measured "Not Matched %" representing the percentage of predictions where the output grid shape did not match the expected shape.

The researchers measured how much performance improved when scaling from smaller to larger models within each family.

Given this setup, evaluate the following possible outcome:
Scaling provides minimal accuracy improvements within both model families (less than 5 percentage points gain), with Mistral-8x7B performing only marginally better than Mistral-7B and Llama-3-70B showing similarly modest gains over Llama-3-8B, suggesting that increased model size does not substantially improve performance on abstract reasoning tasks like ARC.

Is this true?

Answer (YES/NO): YES